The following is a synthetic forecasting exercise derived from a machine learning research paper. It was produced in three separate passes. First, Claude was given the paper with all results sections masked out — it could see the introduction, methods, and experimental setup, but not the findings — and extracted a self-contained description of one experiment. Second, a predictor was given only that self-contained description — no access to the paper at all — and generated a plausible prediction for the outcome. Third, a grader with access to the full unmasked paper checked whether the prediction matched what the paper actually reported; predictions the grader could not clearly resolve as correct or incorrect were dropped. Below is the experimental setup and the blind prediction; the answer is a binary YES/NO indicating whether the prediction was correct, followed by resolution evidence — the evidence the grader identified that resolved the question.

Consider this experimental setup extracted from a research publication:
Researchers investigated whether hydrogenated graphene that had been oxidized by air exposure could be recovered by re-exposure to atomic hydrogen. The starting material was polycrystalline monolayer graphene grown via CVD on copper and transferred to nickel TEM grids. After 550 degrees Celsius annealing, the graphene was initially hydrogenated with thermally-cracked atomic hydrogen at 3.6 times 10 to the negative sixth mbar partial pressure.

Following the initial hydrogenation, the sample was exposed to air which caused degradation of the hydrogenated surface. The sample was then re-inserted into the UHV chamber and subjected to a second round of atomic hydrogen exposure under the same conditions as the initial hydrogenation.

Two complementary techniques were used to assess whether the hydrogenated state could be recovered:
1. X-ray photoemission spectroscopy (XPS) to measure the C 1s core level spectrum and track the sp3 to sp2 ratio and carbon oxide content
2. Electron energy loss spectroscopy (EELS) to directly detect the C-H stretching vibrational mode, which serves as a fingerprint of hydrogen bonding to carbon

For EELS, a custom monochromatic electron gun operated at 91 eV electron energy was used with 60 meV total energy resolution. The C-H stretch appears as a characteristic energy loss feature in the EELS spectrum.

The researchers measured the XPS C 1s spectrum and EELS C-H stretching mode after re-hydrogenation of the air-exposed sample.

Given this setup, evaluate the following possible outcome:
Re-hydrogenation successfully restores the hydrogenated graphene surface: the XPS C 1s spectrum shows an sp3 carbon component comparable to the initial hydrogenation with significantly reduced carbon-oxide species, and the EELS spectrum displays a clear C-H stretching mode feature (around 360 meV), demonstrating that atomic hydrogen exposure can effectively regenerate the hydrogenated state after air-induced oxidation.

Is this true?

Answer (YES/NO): YES